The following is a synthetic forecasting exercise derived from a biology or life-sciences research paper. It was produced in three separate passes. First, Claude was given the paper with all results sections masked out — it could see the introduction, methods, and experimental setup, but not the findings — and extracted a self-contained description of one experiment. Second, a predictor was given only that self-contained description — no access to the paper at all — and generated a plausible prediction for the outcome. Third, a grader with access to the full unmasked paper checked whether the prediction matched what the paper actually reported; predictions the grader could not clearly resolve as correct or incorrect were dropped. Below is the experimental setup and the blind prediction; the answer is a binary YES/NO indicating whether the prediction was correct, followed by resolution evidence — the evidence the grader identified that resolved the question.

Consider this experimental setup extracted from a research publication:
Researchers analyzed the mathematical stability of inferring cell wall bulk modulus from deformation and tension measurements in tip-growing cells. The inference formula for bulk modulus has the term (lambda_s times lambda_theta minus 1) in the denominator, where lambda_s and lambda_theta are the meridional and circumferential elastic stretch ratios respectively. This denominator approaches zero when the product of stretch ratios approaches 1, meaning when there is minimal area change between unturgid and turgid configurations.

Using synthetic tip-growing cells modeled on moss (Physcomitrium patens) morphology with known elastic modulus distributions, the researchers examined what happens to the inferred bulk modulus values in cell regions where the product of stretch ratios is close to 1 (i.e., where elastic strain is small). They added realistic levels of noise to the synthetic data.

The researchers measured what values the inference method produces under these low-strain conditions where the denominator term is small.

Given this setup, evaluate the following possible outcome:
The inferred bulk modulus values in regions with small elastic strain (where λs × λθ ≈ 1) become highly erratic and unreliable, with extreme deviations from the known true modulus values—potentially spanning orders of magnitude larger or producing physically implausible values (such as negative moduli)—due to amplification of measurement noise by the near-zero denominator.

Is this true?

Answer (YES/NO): YES